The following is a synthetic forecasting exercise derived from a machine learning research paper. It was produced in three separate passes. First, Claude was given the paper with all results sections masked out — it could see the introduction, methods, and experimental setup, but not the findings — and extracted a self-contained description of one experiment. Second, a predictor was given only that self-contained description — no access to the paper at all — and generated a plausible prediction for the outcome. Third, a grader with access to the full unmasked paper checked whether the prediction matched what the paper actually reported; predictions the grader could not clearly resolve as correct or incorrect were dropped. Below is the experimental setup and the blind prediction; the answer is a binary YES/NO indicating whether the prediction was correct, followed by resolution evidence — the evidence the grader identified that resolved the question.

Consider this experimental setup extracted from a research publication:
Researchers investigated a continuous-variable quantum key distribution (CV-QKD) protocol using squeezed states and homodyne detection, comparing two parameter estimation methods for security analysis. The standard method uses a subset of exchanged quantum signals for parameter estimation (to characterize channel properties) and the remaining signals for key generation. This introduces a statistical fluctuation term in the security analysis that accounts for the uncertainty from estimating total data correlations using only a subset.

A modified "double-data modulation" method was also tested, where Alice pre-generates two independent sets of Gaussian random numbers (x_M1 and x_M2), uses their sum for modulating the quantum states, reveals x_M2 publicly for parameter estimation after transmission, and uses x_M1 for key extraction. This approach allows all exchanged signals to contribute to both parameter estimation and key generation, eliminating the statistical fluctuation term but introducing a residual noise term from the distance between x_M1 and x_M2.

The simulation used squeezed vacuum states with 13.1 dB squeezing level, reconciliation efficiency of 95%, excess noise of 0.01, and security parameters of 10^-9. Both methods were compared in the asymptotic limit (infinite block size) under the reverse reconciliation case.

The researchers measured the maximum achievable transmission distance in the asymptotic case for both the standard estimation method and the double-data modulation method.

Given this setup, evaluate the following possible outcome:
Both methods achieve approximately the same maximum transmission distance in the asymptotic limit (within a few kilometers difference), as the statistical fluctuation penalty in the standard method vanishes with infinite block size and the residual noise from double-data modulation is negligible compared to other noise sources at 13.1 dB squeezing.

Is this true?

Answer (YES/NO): NO